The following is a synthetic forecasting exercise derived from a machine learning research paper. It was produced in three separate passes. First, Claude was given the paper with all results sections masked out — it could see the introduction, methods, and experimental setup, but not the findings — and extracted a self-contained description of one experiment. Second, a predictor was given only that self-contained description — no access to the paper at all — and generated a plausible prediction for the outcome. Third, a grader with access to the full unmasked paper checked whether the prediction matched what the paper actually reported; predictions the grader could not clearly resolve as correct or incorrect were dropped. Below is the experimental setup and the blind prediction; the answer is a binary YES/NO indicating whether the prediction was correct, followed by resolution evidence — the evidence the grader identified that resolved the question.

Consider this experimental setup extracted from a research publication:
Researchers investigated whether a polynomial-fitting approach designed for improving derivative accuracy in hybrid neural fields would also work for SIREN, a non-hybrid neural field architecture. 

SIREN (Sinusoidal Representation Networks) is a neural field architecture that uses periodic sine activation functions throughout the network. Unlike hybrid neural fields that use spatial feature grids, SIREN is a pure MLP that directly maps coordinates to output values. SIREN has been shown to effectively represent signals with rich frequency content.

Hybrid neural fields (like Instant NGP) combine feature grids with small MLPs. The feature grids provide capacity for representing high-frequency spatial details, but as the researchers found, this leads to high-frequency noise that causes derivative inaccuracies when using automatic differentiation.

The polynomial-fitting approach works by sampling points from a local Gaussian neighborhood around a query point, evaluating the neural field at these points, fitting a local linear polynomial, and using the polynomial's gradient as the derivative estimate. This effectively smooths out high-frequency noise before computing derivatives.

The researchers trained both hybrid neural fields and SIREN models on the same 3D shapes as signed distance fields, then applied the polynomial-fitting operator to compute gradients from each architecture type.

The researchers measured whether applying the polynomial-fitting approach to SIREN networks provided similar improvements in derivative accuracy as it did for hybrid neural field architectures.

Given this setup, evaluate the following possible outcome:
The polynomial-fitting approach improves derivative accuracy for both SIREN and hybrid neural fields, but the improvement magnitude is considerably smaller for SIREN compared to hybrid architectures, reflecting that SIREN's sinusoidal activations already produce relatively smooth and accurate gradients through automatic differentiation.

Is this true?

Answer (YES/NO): YES